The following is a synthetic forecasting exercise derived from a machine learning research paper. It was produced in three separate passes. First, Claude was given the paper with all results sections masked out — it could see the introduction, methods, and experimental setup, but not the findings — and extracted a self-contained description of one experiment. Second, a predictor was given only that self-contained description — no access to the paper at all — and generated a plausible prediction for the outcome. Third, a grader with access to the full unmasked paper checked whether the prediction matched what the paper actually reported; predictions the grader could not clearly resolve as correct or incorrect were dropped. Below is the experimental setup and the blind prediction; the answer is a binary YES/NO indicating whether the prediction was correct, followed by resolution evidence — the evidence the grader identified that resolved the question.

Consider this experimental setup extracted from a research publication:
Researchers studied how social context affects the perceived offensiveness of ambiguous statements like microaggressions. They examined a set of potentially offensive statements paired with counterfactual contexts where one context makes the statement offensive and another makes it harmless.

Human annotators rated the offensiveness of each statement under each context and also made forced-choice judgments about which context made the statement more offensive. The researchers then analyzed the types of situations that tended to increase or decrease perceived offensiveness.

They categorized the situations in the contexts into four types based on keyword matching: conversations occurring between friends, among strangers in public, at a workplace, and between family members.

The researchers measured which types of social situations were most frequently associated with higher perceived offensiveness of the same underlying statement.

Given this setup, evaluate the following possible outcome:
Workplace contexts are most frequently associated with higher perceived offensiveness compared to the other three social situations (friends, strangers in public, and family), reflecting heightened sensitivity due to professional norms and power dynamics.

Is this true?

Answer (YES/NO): NO